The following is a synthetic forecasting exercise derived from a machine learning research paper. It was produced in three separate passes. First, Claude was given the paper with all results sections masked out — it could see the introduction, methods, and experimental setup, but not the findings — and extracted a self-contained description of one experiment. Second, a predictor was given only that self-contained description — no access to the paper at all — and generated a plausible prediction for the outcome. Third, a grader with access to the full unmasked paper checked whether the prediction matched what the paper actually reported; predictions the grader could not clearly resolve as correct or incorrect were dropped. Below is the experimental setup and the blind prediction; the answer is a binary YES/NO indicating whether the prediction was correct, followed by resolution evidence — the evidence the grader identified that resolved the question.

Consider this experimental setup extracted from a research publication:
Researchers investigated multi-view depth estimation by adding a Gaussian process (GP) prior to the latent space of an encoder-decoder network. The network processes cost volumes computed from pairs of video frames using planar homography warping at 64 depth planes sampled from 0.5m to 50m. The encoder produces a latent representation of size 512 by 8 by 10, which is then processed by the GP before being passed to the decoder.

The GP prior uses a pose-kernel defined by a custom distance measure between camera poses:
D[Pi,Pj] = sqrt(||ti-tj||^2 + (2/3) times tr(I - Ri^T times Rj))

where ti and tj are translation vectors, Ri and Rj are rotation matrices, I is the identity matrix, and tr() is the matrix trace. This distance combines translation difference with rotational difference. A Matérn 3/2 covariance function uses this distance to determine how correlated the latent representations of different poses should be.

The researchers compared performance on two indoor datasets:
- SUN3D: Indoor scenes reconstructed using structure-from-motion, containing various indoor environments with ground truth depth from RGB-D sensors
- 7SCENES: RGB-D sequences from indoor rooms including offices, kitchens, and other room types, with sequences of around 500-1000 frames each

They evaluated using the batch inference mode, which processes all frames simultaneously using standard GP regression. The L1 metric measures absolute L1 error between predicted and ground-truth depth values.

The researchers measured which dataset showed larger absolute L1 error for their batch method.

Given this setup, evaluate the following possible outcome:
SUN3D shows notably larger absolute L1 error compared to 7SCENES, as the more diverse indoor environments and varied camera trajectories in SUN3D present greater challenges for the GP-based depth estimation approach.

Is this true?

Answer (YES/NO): NO